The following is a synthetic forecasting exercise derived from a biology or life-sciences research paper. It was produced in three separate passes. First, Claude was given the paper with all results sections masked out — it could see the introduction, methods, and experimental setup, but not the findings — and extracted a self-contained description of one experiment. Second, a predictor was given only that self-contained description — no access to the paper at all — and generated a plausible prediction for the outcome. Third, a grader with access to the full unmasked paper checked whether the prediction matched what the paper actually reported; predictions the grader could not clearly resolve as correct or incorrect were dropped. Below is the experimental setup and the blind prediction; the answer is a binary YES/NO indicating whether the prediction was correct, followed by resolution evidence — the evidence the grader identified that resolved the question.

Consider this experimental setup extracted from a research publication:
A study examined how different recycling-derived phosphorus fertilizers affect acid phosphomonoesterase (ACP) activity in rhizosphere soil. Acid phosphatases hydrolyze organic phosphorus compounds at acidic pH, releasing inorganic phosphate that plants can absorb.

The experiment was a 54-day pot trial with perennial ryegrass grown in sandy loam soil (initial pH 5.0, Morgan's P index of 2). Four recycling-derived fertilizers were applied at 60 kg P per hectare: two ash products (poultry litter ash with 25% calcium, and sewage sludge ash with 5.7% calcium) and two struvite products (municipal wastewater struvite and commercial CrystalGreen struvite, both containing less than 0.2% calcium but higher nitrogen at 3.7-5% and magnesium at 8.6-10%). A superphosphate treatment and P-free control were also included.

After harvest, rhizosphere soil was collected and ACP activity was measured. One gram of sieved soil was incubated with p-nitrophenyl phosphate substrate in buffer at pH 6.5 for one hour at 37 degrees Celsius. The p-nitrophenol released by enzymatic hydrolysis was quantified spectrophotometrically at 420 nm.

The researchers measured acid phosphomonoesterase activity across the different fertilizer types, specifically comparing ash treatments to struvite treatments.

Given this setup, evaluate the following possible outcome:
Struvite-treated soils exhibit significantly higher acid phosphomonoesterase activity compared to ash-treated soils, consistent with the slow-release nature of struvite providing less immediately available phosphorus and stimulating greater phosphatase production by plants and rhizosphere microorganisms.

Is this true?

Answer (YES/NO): YES